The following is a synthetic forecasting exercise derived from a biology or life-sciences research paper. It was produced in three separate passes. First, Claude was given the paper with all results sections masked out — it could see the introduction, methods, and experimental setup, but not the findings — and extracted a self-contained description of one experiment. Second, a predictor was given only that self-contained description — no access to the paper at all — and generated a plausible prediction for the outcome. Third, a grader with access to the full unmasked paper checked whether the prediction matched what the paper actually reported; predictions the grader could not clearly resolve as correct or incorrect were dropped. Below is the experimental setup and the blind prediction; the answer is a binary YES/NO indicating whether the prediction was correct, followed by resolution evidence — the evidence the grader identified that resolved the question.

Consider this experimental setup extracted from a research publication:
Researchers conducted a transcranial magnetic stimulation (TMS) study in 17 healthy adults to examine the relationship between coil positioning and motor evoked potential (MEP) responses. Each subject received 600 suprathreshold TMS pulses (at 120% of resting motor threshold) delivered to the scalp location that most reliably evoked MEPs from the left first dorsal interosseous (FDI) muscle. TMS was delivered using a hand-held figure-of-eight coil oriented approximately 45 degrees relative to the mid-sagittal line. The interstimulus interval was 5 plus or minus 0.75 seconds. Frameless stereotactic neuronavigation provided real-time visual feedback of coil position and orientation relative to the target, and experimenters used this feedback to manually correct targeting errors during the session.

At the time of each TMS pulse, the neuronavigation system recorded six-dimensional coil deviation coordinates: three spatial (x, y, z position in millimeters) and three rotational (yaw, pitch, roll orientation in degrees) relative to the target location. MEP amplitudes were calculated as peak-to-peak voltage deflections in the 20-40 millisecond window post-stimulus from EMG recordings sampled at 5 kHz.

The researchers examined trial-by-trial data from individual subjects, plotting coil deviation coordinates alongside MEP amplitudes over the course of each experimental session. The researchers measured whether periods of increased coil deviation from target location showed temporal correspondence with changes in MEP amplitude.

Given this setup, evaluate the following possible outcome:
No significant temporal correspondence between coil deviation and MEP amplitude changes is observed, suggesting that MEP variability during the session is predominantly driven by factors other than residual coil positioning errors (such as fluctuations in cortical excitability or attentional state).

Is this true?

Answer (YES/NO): NO